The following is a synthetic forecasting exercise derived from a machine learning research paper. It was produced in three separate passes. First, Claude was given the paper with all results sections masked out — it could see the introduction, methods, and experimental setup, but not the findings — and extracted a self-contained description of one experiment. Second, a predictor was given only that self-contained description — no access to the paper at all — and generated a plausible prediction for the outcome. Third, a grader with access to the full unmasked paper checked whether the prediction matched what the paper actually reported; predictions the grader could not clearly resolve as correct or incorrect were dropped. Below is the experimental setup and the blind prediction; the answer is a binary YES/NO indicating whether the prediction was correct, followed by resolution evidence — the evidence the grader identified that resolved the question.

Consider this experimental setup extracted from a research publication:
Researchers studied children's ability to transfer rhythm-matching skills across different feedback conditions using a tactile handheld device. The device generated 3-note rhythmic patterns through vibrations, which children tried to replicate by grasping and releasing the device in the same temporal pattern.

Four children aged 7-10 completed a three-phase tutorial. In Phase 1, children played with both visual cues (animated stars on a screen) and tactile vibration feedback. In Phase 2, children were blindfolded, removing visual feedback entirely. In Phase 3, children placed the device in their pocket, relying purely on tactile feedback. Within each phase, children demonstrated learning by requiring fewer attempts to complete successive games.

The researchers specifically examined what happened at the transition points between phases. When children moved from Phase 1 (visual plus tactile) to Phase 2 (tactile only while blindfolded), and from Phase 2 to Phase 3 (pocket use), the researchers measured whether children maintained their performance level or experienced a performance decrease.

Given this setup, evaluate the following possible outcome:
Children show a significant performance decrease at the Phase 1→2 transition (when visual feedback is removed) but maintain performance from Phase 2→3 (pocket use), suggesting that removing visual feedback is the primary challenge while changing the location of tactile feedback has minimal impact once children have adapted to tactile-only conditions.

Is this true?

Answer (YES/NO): NO